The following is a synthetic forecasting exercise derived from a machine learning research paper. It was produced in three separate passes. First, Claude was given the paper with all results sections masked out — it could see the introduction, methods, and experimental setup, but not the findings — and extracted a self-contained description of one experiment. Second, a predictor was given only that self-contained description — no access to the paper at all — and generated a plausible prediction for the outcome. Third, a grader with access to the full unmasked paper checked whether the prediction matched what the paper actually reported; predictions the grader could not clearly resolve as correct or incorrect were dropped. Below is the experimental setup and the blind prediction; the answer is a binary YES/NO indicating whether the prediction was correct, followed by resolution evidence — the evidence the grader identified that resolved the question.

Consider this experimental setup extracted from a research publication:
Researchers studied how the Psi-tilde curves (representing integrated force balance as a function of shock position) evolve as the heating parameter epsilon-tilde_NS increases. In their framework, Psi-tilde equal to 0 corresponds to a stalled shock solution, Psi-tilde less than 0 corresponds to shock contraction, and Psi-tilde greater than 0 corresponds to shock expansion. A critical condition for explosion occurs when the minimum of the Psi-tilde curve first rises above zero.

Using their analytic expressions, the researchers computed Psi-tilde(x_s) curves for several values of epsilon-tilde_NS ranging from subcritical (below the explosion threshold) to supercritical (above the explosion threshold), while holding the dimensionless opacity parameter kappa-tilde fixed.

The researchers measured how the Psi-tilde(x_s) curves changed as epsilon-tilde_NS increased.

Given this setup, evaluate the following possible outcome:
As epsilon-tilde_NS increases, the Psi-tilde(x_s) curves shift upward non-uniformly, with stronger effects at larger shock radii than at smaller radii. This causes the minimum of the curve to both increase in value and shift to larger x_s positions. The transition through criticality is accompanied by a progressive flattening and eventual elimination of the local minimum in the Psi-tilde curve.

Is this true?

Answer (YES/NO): NO